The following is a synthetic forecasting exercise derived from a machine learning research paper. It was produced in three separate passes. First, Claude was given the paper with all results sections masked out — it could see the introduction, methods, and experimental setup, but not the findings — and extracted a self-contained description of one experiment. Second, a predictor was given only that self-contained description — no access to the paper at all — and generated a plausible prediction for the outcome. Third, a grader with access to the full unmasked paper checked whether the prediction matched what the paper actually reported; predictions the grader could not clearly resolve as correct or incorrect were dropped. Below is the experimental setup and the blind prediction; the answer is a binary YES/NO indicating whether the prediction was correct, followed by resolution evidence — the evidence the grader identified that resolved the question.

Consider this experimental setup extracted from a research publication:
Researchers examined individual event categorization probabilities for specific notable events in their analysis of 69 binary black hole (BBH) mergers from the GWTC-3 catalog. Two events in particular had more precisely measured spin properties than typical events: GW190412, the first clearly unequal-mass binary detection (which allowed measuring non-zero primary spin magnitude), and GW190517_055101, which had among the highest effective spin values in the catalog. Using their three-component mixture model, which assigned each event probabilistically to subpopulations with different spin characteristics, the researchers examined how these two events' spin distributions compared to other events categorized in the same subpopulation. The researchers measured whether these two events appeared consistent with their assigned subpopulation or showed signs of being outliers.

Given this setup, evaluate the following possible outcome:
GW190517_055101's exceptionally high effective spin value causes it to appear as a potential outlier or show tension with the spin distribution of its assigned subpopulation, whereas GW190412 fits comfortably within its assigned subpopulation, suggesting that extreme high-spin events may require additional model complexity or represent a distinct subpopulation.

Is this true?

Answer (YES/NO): NO